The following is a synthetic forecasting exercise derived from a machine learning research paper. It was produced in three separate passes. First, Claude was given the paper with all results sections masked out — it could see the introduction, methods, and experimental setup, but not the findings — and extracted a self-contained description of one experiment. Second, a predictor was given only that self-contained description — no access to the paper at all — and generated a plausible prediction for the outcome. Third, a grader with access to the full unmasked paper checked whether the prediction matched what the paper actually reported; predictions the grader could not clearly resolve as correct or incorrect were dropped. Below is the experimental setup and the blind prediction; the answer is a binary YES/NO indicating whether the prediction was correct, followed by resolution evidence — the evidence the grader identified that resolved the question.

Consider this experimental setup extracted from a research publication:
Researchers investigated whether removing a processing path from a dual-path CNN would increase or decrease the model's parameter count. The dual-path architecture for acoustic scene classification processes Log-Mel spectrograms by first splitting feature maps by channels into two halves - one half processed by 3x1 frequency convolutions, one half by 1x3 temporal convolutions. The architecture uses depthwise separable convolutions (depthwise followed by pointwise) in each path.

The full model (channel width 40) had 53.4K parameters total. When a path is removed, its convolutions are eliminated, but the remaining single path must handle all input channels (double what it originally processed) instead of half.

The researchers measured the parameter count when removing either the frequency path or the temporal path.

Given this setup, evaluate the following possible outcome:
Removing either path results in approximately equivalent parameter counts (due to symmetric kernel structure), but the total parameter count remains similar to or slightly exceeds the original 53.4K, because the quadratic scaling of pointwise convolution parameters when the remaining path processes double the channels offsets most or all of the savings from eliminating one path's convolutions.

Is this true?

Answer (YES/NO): NO